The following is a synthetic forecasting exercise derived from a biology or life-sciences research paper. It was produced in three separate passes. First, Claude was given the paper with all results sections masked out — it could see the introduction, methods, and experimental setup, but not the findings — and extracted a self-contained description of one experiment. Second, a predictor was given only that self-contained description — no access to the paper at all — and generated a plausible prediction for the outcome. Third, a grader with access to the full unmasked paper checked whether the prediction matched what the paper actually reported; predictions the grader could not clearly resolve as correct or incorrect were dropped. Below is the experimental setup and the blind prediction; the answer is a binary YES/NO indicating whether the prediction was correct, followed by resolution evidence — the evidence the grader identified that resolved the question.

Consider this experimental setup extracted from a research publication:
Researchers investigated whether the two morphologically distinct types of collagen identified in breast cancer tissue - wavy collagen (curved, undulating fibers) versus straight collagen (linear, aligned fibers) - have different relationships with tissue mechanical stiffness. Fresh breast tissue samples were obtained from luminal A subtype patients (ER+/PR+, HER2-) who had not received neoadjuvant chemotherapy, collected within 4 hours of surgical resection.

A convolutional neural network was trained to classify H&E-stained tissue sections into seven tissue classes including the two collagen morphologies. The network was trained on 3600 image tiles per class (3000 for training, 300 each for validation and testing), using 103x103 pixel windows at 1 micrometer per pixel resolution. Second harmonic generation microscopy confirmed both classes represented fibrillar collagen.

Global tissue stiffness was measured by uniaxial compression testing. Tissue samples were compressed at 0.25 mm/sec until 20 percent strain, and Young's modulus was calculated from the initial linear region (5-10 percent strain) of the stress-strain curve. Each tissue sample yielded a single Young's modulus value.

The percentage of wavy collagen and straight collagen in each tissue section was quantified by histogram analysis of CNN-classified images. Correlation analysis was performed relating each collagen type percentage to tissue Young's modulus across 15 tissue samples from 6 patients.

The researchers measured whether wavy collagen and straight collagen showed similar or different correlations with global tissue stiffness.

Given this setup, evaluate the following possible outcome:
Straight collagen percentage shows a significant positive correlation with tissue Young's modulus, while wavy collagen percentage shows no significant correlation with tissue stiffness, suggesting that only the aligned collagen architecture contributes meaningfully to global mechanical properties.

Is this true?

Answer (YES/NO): YES